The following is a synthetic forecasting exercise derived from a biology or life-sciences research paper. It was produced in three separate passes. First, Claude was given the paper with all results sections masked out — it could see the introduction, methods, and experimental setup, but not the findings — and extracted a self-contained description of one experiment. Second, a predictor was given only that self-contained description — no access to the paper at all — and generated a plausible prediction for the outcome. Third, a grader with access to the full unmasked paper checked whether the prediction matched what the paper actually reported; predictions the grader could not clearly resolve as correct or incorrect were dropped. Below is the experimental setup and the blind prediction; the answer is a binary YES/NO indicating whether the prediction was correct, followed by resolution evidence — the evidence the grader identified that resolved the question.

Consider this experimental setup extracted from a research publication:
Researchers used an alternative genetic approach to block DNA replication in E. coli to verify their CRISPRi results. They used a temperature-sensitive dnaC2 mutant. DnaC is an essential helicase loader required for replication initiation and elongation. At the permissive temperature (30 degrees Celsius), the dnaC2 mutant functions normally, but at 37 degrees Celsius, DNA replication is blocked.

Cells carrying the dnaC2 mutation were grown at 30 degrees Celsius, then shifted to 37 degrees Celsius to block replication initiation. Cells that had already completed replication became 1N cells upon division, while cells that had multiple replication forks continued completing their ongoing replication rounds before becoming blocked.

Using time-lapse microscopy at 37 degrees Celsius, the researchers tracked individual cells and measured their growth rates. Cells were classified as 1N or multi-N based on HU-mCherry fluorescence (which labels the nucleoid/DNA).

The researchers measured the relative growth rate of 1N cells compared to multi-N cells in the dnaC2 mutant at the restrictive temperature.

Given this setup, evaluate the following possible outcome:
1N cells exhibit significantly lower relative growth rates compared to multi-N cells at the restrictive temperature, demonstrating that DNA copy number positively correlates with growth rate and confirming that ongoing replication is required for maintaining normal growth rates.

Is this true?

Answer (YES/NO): YES